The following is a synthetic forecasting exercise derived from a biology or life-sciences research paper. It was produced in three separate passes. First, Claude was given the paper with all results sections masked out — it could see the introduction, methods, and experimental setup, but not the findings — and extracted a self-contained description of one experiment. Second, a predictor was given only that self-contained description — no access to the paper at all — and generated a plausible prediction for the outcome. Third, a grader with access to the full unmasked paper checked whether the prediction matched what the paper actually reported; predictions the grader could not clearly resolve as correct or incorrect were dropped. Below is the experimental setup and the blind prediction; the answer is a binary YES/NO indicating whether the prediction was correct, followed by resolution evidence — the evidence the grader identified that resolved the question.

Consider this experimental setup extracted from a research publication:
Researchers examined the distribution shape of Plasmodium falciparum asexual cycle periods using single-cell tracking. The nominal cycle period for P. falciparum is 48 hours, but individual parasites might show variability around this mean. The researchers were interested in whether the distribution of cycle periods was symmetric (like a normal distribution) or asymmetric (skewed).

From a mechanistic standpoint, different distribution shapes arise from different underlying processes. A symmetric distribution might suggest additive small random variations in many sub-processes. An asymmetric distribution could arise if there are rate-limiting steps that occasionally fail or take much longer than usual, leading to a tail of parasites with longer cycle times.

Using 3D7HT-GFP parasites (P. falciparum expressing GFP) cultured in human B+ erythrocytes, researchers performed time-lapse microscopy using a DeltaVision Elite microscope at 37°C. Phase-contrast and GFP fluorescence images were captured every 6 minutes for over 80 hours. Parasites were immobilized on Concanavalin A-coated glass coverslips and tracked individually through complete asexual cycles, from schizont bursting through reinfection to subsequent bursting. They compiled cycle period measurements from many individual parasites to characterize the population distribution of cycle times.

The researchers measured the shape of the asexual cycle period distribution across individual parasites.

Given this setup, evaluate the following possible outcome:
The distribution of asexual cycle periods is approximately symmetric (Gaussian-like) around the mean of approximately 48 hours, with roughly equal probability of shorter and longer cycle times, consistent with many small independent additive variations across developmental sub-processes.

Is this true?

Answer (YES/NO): NO